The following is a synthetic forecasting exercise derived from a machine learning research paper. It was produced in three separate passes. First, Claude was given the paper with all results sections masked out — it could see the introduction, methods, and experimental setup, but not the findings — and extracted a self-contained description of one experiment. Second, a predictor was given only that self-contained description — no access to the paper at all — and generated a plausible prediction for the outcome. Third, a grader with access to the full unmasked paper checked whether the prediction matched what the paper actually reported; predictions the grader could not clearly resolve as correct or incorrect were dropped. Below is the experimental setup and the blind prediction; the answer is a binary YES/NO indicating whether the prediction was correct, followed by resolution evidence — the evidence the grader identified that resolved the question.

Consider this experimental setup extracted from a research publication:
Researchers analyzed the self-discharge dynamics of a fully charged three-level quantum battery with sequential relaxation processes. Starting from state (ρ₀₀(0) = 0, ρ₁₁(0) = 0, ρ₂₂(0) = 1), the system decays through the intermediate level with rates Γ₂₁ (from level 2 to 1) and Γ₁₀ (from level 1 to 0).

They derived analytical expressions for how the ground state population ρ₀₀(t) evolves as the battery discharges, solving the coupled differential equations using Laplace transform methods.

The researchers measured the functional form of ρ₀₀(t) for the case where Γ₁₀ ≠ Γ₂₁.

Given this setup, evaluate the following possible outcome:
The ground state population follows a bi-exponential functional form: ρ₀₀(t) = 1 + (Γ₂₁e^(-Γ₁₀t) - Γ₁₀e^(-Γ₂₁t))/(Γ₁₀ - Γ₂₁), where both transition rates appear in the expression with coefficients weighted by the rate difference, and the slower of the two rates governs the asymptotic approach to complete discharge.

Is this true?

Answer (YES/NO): YES